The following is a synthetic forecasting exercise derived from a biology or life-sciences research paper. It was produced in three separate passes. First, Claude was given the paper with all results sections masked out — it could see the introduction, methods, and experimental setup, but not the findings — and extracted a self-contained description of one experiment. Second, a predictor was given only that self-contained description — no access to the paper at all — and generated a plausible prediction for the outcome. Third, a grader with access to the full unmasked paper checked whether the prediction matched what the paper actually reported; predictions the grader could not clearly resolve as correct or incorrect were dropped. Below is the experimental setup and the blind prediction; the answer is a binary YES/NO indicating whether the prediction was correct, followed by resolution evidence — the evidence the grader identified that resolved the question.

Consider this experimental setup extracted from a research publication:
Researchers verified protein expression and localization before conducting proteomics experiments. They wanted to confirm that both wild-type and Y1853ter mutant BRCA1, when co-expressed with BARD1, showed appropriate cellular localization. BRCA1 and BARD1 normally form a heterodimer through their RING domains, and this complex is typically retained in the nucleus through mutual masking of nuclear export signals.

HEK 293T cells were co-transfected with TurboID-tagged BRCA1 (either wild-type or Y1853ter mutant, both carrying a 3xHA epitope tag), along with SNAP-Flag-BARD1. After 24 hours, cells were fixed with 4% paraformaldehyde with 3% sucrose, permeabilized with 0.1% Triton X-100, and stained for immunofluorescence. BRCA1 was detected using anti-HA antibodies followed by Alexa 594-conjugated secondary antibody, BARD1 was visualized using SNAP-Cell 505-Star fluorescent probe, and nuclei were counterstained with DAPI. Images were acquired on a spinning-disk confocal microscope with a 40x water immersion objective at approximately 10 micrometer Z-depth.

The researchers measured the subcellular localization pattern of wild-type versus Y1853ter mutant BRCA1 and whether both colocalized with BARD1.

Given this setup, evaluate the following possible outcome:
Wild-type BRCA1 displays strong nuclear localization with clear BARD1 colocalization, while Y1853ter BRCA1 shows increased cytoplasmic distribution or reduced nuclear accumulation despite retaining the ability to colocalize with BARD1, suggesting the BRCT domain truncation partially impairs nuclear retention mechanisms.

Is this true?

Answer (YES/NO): YES